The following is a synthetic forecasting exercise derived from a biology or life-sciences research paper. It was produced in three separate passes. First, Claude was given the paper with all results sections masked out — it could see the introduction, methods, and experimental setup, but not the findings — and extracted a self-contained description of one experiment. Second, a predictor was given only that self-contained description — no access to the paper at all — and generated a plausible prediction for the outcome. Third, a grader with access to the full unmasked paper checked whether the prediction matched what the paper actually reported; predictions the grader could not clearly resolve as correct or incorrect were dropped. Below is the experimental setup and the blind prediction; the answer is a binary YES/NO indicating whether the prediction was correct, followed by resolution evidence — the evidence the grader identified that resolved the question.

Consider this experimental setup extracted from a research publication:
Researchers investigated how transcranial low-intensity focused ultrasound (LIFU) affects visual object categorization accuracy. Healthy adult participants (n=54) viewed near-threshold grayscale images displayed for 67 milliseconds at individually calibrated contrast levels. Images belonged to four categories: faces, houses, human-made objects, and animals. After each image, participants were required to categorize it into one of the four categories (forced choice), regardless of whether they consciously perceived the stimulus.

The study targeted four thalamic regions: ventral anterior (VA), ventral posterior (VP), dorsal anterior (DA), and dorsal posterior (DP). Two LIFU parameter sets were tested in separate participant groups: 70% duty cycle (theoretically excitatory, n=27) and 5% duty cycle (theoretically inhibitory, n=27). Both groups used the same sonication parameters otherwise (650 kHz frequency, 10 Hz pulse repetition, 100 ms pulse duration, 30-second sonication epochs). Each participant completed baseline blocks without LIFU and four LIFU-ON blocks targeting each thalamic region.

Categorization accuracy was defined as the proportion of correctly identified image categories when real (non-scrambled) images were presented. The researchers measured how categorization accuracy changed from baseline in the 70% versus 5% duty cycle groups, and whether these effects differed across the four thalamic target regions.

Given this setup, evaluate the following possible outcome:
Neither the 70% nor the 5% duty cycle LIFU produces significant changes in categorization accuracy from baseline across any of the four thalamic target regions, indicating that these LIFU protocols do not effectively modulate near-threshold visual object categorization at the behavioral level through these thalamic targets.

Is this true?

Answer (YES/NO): NO